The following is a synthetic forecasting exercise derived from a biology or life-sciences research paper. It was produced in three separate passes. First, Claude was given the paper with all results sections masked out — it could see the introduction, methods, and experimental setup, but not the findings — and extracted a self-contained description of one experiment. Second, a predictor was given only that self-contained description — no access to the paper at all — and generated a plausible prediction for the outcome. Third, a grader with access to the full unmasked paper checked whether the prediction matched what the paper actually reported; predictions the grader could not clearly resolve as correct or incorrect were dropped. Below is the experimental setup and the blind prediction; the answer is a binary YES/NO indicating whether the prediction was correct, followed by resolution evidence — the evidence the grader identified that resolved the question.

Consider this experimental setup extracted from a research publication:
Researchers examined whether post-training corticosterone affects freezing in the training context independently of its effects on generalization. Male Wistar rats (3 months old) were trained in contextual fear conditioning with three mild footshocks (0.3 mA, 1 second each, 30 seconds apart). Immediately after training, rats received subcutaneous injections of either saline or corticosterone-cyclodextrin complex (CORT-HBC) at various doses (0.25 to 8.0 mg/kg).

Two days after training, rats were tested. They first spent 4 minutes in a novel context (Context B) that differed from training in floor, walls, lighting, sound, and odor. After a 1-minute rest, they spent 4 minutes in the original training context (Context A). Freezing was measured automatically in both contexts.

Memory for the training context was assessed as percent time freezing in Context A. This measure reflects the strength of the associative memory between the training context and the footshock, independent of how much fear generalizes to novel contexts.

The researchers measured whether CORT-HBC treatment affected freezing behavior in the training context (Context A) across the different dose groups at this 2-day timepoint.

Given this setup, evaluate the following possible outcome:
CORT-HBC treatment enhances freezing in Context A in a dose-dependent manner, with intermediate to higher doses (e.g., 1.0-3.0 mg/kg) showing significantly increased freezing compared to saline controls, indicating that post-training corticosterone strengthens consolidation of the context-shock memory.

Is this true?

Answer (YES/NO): NO